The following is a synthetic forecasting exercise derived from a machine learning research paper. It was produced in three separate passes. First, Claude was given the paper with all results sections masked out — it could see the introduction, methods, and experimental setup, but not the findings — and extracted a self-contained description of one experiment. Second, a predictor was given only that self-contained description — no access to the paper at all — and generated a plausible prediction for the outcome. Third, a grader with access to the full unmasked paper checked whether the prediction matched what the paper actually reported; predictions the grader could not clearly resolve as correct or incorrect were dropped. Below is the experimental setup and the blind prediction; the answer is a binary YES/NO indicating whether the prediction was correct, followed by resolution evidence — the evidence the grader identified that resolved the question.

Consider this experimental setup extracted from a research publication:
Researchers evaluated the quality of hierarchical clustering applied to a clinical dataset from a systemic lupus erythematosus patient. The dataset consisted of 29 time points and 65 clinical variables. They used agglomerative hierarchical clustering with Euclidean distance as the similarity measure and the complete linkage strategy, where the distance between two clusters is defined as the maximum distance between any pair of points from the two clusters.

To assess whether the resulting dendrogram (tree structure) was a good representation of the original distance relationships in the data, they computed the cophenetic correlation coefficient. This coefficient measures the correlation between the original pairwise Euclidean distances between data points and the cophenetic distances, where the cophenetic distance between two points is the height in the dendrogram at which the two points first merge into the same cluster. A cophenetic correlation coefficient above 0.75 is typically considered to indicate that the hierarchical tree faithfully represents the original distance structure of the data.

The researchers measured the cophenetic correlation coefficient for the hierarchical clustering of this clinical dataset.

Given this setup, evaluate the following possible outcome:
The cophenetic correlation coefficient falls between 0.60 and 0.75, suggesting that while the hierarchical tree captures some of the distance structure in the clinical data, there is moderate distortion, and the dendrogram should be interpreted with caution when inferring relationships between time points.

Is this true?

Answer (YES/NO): NO